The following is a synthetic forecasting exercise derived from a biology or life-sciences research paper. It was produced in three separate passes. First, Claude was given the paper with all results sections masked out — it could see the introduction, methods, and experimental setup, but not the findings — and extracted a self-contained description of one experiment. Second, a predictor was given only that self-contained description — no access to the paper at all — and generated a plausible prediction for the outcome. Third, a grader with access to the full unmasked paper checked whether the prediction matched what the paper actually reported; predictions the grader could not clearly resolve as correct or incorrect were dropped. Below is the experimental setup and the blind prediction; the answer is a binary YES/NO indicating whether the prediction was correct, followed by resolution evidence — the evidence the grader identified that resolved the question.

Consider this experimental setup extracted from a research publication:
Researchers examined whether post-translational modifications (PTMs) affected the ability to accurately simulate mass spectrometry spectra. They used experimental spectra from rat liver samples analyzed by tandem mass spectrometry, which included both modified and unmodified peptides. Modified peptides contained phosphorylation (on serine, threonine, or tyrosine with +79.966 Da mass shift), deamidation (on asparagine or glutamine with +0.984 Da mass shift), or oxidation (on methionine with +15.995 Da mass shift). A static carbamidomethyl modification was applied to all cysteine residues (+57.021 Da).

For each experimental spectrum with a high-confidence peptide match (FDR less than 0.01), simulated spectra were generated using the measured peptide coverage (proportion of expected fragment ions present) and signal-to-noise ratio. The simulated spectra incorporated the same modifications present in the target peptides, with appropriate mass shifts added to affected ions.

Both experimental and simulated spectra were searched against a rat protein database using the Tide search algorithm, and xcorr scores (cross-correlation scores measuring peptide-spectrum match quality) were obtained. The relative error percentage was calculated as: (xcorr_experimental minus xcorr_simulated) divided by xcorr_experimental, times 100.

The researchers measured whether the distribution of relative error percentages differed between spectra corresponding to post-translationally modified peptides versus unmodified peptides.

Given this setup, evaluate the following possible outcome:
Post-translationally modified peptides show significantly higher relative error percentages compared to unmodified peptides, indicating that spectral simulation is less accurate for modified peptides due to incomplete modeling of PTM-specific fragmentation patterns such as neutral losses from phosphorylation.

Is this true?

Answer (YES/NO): NO